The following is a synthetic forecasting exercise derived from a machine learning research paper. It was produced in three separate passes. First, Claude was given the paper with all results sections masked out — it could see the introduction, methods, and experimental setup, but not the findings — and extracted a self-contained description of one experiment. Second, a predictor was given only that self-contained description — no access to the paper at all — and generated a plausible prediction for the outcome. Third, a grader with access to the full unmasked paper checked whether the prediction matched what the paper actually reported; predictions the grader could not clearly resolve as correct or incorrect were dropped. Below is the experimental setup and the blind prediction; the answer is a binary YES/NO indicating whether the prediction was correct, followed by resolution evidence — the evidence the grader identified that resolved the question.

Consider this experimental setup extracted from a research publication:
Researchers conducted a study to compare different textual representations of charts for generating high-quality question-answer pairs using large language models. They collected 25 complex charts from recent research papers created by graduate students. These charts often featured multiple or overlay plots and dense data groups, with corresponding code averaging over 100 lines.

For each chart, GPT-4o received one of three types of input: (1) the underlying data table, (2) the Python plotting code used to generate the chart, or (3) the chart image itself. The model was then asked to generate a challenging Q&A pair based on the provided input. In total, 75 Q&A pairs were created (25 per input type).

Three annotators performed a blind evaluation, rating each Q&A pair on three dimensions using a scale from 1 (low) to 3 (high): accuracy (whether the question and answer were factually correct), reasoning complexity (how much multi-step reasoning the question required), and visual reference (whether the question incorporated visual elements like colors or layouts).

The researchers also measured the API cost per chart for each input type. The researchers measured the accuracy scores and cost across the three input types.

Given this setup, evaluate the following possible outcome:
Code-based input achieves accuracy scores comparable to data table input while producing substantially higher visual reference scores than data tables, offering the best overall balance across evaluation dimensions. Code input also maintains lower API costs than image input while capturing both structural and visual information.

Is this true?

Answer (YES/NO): YES